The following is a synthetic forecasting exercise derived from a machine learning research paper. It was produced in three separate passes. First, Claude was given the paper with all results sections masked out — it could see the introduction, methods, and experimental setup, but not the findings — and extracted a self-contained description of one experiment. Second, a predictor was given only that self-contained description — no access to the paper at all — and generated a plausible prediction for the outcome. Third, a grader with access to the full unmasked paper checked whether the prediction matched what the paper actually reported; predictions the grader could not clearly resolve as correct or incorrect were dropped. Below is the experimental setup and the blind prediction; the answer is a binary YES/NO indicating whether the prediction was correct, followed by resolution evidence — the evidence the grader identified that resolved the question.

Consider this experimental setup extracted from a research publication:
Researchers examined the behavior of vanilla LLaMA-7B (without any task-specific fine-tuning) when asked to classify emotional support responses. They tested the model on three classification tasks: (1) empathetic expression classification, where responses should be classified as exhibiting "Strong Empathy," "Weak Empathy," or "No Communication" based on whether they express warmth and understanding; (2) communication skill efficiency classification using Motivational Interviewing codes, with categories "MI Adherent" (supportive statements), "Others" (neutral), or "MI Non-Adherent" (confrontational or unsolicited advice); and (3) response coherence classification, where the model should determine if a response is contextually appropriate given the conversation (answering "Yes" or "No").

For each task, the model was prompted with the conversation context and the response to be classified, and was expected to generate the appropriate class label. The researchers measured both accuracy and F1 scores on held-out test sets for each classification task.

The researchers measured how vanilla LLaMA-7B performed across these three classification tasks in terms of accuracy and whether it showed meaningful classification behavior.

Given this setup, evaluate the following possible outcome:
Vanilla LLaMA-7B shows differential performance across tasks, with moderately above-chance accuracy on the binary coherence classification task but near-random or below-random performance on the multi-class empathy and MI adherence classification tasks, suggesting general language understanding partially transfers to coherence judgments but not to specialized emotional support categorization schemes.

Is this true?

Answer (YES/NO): NO